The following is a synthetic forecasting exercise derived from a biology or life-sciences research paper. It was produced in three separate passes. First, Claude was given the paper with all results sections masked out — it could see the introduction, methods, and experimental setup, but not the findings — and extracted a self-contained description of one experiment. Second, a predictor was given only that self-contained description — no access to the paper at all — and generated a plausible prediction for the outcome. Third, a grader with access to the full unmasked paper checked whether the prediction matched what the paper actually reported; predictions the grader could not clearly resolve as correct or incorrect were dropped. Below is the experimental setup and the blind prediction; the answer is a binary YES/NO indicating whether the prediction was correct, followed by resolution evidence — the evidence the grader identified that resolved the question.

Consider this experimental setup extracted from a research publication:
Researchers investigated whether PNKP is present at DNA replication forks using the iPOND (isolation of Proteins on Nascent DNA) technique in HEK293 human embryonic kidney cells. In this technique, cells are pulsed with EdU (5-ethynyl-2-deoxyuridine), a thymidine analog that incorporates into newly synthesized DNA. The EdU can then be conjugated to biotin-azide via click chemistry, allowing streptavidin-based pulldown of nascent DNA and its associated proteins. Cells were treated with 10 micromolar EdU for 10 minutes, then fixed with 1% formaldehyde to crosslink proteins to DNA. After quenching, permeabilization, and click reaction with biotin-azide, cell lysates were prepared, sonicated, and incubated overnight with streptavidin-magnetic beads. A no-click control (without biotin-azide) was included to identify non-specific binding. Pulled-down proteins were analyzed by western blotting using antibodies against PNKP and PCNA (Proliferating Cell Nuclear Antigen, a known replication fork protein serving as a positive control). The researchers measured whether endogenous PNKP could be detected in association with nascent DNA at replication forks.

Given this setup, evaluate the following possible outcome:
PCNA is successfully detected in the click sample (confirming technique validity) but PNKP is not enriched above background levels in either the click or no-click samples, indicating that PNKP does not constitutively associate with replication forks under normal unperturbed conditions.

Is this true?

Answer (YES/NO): NO